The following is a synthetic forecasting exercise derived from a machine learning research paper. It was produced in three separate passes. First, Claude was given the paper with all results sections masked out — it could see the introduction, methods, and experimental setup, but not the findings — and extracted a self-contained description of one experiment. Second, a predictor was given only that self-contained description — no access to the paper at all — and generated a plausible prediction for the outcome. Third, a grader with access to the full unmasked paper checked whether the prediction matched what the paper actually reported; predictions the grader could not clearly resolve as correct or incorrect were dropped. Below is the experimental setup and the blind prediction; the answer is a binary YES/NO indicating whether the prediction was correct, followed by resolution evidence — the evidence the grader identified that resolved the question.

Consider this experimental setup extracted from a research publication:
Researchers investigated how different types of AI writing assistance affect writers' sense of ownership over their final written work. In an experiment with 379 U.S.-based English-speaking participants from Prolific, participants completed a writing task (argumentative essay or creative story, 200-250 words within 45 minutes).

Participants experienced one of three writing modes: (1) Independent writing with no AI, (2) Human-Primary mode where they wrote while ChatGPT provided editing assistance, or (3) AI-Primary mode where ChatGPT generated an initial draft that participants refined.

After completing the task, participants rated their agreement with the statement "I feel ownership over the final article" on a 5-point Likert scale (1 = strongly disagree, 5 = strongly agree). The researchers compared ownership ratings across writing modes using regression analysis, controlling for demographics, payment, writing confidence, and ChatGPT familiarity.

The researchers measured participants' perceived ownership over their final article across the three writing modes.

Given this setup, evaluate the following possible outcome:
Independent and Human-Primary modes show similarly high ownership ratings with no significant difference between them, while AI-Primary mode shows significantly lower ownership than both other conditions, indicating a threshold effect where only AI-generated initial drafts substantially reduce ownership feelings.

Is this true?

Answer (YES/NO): NO